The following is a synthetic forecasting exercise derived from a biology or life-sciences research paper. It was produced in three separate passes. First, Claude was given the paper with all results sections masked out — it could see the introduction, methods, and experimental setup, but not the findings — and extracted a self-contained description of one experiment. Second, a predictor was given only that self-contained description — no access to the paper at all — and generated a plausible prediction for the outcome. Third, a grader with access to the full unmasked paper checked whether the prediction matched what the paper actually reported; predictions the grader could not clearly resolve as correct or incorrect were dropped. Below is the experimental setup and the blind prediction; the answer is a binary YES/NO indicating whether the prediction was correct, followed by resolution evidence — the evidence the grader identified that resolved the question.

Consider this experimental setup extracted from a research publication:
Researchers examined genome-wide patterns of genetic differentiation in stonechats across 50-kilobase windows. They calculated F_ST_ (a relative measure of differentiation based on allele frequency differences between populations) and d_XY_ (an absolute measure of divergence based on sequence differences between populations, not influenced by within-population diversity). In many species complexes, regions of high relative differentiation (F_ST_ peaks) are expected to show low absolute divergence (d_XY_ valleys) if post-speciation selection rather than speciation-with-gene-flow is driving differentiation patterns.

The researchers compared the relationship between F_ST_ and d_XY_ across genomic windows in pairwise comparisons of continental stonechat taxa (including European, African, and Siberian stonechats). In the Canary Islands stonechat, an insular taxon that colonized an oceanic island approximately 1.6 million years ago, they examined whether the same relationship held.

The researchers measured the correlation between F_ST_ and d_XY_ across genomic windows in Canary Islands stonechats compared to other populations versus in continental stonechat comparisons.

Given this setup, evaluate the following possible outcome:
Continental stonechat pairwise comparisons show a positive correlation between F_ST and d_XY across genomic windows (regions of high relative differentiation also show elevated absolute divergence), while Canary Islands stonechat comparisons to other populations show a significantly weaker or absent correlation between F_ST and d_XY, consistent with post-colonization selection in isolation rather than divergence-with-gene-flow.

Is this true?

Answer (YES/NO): NO